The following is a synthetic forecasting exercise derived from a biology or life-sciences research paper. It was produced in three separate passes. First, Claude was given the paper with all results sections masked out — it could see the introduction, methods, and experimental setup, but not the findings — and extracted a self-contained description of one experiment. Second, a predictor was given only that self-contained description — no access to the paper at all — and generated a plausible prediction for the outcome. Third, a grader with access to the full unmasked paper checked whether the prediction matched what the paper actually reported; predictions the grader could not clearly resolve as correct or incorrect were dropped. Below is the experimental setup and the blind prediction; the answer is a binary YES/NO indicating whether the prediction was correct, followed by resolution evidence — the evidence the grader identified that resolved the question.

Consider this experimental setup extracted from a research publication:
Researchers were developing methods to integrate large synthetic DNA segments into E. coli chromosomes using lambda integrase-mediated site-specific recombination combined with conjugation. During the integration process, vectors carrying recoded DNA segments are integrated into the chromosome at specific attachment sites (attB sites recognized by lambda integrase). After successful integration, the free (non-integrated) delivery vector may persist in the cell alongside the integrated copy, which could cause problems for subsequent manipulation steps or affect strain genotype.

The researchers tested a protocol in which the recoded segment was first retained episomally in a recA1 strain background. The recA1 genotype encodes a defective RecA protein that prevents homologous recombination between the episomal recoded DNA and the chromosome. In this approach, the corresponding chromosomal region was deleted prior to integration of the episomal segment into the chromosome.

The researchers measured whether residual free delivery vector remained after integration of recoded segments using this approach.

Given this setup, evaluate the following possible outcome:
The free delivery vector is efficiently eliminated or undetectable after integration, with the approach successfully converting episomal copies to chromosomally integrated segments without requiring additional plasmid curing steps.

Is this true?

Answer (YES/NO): NO